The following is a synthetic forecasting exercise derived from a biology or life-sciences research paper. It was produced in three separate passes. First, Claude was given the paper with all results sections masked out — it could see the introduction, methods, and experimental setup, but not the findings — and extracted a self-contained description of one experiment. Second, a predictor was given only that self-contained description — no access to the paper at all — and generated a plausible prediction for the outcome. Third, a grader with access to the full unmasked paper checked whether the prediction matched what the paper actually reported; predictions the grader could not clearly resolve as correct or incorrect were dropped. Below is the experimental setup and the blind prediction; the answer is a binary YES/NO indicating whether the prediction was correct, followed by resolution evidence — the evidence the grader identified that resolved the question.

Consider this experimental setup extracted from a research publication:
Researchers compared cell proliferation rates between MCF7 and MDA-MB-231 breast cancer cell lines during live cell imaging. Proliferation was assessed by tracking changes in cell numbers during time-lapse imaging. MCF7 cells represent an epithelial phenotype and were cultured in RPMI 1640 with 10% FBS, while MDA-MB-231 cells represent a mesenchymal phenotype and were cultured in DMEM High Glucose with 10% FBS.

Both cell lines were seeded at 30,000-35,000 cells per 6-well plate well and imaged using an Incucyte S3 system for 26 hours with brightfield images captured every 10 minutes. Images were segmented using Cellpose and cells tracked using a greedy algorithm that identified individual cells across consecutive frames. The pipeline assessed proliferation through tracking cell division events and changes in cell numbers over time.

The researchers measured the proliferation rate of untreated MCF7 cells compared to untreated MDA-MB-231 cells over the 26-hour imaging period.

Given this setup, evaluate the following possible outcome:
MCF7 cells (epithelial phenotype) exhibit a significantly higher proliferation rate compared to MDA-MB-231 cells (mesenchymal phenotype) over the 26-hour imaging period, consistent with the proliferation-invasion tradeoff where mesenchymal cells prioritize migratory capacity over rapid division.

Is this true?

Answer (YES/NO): NO